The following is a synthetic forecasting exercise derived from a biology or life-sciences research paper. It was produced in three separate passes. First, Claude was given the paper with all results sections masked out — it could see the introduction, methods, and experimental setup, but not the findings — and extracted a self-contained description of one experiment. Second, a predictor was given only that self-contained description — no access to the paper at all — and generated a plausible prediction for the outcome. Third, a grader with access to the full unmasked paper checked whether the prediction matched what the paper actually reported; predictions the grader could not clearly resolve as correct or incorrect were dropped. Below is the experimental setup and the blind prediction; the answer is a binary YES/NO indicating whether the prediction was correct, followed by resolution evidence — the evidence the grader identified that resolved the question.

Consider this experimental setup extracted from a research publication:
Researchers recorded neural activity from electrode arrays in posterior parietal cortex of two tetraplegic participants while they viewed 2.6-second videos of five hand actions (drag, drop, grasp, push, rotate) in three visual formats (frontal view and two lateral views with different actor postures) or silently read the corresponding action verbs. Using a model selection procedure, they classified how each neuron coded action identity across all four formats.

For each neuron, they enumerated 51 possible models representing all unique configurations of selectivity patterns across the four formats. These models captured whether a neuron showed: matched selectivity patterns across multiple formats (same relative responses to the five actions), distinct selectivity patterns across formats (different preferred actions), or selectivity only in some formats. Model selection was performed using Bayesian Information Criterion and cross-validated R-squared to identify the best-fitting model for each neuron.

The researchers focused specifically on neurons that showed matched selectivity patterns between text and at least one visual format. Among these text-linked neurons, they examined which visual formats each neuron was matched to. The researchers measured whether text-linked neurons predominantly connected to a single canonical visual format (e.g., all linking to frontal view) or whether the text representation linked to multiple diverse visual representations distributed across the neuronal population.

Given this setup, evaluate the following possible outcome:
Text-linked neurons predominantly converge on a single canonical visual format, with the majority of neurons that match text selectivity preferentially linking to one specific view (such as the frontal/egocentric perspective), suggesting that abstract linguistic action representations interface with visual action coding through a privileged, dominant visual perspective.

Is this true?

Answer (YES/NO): NO